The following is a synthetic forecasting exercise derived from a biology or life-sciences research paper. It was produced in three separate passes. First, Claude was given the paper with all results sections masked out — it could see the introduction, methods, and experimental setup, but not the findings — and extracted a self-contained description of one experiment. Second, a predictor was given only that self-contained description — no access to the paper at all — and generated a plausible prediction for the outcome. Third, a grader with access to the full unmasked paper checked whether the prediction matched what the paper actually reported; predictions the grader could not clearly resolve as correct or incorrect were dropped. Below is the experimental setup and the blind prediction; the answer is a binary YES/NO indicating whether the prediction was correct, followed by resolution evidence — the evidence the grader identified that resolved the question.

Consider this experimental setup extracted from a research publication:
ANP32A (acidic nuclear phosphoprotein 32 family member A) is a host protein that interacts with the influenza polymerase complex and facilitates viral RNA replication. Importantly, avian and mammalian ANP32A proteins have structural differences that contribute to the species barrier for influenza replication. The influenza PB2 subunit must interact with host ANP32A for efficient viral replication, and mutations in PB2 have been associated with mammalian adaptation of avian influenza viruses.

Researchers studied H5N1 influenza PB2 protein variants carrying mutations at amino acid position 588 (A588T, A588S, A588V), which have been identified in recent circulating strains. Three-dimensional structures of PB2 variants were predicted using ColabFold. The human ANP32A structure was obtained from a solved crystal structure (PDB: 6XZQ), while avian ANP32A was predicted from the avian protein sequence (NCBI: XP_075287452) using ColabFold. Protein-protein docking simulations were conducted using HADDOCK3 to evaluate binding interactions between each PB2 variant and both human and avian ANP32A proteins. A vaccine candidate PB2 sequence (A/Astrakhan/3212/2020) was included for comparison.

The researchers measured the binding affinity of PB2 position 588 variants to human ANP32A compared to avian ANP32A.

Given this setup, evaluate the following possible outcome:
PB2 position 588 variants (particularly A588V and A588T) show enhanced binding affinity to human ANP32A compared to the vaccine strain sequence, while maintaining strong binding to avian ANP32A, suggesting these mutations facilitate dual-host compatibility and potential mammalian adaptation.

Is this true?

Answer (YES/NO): NO